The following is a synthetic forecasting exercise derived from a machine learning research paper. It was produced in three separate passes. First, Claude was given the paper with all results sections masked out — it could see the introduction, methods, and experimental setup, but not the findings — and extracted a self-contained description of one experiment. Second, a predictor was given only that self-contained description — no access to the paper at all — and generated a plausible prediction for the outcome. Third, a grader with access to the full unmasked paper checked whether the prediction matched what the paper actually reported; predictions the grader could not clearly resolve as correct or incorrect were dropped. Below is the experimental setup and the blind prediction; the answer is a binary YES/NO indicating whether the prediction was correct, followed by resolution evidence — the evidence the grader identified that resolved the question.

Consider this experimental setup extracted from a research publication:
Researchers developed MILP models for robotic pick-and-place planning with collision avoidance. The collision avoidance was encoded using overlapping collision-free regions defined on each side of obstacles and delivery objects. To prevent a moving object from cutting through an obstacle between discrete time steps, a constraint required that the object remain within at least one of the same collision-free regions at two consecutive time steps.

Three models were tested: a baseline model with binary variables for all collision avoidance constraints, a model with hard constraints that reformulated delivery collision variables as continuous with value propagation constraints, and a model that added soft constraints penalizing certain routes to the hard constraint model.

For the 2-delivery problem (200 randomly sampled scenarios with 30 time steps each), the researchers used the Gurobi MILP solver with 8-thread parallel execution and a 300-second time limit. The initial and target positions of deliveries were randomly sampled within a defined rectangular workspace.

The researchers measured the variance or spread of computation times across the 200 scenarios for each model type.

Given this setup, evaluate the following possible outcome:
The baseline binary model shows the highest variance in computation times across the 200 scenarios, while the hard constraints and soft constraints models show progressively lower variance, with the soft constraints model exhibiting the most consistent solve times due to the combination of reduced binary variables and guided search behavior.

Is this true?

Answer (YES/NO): NO